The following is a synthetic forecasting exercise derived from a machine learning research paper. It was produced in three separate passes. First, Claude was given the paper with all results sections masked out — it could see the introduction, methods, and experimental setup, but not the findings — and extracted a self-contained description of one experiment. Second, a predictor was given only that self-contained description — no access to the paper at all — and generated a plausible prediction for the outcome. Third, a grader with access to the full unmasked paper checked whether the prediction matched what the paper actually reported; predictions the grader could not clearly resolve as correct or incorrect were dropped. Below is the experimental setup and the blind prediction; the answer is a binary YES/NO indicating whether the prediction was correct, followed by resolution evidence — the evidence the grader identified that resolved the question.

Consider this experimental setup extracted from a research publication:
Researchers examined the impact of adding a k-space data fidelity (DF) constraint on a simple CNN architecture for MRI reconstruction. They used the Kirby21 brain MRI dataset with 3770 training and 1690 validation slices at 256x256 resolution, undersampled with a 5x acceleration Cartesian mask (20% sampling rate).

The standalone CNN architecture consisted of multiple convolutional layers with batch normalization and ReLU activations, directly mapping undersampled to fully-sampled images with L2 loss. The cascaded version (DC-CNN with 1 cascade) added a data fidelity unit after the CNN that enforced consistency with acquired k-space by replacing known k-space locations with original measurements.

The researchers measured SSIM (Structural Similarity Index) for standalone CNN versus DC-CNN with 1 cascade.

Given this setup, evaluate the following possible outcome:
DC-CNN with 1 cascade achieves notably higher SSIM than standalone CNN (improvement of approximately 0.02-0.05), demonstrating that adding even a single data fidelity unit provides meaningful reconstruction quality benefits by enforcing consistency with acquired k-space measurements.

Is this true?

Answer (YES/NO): NO